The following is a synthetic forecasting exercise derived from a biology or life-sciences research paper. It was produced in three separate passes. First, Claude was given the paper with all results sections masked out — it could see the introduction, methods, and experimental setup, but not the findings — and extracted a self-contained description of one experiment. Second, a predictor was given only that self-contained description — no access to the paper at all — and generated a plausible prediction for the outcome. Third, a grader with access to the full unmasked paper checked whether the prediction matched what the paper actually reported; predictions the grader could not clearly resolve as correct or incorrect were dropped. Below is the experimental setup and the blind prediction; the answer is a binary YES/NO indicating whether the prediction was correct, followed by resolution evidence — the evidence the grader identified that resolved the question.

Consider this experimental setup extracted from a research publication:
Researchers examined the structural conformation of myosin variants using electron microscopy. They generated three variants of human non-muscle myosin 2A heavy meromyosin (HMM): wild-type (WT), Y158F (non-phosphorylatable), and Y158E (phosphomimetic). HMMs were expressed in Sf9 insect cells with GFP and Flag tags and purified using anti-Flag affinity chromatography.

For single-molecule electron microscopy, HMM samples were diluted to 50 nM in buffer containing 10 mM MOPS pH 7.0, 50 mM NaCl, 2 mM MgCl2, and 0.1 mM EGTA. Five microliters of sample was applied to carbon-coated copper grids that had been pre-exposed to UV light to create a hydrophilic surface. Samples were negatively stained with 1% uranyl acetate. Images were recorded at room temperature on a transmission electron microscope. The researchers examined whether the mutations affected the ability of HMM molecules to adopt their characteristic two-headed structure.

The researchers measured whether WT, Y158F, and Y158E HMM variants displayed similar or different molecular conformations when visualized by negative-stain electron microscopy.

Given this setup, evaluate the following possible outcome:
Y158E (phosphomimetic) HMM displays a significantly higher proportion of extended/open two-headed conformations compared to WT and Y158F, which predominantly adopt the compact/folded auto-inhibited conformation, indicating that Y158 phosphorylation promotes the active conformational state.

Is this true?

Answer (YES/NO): NO